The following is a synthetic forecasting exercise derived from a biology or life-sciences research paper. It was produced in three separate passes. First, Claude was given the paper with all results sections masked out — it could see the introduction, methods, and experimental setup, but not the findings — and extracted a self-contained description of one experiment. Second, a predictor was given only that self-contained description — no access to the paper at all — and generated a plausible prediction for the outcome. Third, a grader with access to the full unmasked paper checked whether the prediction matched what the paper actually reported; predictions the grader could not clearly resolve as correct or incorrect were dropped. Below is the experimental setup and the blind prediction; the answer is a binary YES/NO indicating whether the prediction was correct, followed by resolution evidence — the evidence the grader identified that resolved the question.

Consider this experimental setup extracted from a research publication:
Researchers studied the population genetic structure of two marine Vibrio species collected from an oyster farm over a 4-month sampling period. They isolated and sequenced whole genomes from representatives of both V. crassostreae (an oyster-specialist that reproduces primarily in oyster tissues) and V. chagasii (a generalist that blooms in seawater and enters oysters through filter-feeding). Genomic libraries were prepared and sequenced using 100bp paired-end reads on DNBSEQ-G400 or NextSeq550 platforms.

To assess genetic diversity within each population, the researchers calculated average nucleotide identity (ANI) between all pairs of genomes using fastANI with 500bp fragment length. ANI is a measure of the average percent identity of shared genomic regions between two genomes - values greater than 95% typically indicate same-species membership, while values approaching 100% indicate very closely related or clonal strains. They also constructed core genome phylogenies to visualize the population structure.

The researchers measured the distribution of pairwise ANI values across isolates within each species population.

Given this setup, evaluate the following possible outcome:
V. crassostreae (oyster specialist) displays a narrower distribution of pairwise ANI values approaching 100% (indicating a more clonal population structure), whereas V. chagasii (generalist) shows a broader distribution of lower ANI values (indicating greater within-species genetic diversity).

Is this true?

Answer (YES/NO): NO